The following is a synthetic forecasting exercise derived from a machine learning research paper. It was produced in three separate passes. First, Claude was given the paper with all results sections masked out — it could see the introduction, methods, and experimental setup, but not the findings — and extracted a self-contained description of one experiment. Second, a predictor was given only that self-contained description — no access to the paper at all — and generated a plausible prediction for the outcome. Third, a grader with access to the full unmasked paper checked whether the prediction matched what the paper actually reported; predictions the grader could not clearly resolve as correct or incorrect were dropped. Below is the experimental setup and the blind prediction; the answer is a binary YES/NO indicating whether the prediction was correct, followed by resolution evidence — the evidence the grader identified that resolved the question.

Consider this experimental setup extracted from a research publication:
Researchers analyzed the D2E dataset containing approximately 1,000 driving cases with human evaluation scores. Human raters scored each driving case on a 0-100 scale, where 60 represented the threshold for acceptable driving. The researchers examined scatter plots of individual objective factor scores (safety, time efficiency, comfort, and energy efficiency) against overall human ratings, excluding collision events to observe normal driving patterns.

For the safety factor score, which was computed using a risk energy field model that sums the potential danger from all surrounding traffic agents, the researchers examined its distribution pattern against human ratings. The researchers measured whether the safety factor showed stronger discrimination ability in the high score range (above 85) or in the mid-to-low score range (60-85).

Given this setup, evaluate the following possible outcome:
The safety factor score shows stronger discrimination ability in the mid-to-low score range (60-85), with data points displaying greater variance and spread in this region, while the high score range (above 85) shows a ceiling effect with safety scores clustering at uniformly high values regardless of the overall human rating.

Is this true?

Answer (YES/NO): YES